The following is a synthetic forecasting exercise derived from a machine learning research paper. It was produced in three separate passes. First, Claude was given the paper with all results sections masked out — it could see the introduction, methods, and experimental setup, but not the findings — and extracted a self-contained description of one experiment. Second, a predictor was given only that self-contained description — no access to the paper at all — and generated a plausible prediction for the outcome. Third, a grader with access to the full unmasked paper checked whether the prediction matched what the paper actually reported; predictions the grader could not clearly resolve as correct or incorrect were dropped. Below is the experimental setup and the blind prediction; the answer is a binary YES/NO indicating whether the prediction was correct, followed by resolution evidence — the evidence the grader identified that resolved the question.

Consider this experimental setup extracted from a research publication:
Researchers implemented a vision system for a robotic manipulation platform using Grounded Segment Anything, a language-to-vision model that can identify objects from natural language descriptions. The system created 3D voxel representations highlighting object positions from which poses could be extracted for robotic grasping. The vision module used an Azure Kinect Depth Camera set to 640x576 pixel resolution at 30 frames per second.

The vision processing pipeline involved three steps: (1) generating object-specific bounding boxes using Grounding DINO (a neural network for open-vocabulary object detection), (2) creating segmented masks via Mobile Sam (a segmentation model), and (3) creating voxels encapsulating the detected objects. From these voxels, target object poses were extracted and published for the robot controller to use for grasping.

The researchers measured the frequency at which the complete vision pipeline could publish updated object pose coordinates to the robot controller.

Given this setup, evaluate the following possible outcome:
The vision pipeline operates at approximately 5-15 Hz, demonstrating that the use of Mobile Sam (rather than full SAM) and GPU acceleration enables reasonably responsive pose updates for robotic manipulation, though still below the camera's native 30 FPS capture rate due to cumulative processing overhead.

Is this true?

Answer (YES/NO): NO